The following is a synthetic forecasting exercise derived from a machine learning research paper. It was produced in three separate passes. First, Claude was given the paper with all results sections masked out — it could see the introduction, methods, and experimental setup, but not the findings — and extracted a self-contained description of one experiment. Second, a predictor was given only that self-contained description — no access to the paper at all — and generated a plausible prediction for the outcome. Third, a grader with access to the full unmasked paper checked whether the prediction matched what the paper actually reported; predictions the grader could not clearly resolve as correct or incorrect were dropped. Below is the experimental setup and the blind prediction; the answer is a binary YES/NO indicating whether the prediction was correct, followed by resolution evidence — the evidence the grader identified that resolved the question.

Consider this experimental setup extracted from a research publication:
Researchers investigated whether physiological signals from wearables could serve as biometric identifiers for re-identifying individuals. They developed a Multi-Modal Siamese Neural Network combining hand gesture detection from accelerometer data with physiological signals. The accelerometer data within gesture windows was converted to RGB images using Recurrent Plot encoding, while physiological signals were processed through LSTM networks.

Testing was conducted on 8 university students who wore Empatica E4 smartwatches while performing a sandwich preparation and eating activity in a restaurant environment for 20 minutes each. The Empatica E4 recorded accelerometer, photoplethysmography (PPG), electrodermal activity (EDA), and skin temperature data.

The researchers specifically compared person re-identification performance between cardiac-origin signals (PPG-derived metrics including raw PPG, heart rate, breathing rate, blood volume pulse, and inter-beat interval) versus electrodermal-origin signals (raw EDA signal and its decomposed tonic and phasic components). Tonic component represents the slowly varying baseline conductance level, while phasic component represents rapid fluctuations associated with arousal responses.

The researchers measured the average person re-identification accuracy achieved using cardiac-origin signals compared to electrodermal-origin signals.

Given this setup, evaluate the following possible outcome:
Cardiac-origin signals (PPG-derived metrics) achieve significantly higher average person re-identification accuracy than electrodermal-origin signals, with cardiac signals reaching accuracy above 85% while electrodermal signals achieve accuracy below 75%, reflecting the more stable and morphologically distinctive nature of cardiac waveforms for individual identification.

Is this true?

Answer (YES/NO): NO